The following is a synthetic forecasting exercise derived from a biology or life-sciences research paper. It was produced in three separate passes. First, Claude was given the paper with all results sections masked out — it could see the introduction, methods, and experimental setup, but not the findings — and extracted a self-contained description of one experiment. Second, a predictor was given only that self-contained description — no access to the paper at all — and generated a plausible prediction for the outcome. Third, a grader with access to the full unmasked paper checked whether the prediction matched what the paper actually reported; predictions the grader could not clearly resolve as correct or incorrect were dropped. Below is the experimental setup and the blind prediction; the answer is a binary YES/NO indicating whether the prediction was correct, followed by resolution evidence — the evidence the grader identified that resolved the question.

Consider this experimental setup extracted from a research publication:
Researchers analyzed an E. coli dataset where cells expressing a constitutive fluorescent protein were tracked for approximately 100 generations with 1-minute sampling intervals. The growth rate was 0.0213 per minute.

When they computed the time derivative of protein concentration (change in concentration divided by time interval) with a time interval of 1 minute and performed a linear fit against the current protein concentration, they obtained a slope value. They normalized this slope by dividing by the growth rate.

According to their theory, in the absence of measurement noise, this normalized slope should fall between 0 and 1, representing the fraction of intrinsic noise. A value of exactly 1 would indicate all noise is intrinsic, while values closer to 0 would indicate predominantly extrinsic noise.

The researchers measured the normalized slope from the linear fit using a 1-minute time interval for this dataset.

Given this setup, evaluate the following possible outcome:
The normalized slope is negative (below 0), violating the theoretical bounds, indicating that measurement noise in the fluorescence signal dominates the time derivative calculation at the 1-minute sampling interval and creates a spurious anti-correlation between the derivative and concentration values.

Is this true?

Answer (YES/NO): NO